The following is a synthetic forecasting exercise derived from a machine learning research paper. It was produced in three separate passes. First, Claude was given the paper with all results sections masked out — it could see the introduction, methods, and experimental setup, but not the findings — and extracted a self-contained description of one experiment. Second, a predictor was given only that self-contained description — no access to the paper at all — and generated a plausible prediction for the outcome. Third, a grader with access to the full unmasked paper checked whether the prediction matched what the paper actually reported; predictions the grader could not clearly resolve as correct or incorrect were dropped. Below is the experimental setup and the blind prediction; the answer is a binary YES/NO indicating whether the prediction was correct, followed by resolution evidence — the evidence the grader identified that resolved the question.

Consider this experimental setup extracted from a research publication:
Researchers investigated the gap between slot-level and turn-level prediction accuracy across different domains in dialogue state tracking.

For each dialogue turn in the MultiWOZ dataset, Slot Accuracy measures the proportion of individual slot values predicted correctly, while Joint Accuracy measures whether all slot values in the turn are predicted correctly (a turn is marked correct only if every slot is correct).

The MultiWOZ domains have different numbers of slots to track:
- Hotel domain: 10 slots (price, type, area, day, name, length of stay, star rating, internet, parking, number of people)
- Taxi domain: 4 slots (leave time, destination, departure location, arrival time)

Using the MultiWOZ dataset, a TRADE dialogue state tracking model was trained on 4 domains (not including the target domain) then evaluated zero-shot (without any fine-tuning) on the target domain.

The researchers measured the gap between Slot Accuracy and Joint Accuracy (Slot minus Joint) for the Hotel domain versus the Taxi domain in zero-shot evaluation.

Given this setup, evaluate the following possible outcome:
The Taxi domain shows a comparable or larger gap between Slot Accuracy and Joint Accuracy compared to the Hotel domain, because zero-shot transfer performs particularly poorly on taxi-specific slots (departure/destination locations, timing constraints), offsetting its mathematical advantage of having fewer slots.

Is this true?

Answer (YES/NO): NO